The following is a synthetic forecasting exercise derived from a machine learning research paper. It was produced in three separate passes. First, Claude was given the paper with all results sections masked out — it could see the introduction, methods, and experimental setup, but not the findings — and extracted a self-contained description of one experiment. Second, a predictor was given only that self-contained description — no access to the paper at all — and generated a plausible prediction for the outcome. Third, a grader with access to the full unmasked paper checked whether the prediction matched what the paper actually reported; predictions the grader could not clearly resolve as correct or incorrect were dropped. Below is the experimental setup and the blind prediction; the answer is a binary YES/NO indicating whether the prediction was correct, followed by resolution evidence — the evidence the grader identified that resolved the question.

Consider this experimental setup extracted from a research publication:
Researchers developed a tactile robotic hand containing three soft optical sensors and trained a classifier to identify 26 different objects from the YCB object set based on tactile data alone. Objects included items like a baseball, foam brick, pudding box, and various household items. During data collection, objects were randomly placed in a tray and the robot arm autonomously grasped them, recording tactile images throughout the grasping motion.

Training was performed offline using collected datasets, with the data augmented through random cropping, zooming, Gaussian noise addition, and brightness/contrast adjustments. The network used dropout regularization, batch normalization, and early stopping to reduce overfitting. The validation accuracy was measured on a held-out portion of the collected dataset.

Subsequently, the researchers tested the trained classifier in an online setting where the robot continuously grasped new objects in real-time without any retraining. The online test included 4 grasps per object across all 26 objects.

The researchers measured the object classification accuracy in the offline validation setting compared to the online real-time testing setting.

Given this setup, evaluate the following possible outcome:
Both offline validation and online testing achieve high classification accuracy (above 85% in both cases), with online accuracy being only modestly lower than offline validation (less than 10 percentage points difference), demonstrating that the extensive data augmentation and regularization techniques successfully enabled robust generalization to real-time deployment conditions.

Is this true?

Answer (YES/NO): NO